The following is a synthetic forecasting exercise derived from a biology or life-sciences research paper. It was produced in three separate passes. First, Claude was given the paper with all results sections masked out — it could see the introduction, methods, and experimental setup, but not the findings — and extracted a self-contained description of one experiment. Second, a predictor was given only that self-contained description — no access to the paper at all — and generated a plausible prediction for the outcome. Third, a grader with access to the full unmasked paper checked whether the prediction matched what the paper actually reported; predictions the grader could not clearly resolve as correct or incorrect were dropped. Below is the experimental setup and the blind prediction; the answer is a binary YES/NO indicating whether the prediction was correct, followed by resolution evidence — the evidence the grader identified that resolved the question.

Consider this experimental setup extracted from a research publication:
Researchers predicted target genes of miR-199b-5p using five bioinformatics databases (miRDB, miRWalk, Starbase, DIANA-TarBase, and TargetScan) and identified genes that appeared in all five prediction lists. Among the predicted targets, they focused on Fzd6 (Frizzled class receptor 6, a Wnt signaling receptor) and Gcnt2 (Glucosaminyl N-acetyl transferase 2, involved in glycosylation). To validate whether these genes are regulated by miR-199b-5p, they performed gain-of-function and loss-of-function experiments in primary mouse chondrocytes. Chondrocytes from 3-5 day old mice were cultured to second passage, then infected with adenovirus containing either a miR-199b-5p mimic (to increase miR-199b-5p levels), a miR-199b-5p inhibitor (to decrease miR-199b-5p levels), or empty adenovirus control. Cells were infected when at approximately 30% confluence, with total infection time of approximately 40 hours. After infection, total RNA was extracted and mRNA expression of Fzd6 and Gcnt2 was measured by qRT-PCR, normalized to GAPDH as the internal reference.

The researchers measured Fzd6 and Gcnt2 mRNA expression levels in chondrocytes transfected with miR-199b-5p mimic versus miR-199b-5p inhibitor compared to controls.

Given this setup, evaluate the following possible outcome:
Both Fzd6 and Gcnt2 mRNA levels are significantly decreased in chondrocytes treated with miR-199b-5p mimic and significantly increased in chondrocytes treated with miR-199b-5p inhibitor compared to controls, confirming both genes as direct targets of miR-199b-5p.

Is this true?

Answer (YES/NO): YES